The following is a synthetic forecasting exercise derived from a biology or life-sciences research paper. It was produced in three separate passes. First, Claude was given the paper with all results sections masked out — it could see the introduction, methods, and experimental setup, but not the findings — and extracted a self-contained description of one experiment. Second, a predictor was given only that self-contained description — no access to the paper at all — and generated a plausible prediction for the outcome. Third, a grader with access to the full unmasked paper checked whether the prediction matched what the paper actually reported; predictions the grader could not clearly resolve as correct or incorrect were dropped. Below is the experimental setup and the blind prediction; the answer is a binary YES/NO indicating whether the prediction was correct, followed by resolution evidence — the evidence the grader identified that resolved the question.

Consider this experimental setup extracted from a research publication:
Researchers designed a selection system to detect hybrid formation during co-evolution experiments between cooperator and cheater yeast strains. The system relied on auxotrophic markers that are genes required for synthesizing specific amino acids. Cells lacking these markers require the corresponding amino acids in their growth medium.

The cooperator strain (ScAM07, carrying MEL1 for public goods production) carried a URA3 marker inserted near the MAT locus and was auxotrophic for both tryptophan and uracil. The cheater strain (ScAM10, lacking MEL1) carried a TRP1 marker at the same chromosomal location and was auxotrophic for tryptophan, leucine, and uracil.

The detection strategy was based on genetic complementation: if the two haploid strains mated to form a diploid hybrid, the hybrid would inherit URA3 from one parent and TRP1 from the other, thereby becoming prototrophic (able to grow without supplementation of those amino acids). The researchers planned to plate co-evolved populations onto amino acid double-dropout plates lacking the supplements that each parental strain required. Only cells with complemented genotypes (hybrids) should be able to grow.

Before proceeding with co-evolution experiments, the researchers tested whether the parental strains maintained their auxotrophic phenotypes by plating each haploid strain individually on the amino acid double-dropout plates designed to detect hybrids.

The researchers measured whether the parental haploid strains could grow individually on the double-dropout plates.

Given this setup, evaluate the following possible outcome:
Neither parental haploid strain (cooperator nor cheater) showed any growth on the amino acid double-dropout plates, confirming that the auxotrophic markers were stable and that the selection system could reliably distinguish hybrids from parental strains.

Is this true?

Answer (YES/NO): YES